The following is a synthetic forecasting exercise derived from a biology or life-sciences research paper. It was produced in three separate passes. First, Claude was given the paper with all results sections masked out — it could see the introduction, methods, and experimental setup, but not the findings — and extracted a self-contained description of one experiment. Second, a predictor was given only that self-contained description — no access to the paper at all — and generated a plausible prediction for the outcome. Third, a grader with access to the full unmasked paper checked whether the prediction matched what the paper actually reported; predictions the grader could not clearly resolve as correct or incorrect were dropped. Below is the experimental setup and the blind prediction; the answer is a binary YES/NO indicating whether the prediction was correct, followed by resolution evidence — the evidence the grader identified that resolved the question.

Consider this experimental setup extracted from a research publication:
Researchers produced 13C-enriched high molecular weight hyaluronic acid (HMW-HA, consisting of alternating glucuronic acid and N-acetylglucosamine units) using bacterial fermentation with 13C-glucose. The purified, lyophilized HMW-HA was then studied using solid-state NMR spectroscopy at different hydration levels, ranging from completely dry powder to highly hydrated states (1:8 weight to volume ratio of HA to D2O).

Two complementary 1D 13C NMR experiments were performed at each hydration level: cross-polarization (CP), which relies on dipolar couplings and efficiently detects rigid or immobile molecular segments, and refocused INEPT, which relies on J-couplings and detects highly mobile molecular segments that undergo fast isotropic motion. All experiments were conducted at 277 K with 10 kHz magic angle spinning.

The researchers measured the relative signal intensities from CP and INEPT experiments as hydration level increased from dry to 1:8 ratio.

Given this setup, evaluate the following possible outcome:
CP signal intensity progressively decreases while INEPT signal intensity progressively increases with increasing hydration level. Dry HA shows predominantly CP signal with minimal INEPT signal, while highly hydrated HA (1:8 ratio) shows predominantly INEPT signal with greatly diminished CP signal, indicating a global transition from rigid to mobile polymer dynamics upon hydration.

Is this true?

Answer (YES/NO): YES